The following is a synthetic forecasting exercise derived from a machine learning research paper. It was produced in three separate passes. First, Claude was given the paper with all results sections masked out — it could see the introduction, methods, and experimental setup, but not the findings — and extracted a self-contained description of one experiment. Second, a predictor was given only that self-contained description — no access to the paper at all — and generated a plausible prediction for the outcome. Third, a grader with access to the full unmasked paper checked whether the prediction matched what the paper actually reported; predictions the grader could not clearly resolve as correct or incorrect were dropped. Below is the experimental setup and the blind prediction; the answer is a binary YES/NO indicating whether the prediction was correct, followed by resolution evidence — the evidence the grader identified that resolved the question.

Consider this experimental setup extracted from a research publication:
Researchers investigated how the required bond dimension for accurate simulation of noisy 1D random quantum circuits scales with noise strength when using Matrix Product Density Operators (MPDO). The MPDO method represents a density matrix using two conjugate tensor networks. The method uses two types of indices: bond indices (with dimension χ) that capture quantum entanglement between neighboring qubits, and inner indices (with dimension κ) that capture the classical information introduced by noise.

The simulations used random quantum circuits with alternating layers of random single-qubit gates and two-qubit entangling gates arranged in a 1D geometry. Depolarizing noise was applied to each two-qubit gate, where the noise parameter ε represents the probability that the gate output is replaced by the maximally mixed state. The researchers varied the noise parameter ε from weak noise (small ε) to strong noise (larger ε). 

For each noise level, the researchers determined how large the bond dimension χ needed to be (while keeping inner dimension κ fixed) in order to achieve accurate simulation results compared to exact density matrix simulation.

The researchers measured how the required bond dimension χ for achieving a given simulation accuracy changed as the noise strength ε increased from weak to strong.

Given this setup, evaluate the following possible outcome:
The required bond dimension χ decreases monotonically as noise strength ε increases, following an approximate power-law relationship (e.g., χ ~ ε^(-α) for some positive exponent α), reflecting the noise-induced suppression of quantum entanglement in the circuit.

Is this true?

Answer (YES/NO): NO